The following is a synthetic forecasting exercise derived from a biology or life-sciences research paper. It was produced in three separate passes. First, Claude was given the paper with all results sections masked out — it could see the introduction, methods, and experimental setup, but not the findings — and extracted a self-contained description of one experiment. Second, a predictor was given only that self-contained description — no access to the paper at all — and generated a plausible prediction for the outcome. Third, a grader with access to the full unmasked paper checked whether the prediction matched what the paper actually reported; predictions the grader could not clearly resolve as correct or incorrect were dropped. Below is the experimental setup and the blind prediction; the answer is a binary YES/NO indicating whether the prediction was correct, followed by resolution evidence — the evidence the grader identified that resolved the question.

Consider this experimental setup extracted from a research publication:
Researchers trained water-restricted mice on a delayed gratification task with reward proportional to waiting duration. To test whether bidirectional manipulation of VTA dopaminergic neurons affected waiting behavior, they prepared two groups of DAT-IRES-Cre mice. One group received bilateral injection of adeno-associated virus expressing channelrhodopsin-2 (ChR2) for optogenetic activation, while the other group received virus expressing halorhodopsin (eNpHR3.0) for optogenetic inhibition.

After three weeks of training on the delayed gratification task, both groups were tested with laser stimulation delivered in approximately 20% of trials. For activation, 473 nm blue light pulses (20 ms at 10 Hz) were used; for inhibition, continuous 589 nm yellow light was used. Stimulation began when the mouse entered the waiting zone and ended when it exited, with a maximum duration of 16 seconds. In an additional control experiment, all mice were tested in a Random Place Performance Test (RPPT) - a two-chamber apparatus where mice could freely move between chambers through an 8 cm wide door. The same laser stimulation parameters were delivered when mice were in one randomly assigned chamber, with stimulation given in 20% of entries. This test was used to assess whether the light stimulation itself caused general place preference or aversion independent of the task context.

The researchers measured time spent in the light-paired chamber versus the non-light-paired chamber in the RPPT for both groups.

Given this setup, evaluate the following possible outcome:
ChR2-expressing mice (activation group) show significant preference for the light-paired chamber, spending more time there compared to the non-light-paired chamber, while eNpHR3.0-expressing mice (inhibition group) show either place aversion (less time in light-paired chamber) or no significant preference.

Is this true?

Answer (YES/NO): NO